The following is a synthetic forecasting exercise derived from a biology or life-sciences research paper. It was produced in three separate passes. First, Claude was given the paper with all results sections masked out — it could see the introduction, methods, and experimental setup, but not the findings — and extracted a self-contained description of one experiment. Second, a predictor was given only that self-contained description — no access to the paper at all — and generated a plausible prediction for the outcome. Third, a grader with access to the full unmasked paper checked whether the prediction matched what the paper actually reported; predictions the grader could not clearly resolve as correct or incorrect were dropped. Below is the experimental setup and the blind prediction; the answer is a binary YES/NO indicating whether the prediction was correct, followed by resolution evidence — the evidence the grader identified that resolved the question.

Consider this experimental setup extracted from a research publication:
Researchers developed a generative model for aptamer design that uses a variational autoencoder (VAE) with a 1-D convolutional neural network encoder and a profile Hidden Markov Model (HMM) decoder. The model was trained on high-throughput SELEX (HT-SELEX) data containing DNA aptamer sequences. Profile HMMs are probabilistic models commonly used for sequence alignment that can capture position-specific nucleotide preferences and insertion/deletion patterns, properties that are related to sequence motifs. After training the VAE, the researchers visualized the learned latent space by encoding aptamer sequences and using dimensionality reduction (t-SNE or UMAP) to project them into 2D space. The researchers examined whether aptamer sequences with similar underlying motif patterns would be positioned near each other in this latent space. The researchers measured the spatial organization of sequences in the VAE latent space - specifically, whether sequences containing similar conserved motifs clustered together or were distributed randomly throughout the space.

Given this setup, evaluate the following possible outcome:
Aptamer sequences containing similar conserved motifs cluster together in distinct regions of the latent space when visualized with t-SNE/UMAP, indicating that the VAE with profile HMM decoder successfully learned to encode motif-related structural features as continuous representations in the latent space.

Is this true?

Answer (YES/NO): YES